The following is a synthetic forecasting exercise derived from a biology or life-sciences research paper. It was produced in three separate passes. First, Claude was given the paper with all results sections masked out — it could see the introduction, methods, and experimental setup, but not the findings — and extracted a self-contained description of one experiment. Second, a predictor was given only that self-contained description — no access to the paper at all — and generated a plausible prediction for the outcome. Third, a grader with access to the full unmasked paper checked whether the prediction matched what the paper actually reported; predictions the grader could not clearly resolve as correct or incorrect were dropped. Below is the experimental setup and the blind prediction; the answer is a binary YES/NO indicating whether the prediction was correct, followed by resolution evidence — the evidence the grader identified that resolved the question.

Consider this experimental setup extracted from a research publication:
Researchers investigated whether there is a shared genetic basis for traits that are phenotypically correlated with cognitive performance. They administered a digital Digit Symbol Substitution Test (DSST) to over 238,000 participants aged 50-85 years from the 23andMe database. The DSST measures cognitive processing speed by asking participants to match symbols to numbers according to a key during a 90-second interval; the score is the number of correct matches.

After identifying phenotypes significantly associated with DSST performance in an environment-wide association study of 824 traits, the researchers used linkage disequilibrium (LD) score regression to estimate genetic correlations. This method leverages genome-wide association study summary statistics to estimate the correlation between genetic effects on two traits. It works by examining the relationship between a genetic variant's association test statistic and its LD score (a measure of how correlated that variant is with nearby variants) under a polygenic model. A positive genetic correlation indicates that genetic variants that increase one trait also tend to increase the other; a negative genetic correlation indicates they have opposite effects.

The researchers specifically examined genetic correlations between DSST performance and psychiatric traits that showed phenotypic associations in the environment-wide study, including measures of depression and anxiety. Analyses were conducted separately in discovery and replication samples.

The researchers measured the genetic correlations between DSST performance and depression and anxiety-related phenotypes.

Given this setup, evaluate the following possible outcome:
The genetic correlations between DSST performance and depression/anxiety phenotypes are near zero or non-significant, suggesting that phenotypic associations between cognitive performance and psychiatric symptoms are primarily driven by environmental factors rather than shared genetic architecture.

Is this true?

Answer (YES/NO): NO